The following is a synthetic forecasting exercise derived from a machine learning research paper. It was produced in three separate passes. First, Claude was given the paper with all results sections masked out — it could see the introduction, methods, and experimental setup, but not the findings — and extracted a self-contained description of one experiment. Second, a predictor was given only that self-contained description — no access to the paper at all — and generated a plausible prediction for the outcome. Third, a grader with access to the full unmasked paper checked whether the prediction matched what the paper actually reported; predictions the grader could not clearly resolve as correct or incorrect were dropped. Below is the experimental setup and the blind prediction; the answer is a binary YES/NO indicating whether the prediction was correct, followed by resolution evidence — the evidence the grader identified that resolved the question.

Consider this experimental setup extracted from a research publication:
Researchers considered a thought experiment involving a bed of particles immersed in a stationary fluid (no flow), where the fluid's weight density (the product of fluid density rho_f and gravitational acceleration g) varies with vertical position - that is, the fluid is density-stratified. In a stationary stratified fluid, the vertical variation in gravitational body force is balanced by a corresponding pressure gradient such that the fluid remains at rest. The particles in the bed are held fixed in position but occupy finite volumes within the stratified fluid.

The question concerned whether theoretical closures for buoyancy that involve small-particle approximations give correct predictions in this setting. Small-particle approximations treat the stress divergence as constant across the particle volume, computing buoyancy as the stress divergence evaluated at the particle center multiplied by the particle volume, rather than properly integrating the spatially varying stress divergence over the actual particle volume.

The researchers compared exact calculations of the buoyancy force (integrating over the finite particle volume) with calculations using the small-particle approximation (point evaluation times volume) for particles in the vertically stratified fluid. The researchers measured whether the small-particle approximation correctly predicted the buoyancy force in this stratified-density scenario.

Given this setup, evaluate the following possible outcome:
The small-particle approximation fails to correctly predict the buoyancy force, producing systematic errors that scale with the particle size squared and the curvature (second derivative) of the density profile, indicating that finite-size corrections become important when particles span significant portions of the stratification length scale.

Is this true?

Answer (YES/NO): NO